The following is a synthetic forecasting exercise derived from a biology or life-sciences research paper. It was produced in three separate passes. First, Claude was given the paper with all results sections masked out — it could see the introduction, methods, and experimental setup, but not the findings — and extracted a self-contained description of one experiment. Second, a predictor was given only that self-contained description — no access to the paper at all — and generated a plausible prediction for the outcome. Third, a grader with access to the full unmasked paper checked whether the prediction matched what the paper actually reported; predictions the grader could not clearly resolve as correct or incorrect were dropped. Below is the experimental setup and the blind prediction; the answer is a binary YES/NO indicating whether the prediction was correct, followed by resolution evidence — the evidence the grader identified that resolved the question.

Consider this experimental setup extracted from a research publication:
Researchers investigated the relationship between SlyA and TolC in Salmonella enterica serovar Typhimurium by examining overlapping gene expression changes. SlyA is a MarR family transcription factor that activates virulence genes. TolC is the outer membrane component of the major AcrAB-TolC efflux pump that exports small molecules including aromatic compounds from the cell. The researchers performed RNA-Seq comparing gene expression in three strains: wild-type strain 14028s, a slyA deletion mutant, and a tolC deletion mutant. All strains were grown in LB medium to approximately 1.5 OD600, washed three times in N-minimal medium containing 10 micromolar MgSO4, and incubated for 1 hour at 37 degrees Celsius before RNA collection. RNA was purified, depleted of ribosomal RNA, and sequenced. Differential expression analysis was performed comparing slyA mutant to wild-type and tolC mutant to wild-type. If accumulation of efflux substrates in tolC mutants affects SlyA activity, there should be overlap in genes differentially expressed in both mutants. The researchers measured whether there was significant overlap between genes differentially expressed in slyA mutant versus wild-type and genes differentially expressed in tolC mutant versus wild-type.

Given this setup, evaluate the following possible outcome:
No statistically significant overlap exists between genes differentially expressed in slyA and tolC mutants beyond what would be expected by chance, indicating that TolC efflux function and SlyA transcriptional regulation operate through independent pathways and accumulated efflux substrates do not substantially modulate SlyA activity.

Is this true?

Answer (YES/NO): NO